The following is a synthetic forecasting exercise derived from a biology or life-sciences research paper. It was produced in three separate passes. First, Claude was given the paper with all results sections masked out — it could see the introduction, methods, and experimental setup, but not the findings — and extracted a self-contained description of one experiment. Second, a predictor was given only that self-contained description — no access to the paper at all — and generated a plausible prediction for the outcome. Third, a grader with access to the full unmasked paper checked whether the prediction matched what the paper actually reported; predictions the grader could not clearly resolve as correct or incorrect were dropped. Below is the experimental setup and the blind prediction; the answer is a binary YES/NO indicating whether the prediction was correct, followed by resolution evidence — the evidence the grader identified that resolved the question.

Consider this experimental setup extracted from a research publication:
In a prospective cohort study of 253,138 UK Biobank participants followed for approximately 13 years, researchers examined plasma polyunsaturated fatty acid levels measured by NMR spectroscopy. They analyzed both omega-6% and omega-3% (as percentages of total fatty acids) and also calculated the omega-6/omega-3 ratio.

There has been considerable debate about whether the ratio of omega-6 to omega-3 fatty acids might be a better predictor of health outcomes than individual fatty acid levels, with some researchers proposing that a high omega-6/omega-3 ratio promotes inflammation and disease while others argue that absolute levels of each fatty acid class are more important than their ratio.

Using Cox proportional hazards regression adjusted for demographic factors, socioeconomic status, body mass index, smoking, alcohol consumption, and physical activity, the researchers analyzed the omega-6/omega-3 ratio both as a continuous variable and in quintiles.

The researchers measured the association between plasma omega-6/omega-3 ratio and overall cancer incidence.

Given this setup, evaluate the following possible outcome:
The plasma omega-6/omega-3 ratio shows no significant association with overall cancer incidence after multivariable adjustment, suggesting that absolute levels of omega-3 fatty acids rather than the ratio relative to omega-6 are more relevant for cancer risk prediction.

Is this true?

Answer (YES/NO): NO